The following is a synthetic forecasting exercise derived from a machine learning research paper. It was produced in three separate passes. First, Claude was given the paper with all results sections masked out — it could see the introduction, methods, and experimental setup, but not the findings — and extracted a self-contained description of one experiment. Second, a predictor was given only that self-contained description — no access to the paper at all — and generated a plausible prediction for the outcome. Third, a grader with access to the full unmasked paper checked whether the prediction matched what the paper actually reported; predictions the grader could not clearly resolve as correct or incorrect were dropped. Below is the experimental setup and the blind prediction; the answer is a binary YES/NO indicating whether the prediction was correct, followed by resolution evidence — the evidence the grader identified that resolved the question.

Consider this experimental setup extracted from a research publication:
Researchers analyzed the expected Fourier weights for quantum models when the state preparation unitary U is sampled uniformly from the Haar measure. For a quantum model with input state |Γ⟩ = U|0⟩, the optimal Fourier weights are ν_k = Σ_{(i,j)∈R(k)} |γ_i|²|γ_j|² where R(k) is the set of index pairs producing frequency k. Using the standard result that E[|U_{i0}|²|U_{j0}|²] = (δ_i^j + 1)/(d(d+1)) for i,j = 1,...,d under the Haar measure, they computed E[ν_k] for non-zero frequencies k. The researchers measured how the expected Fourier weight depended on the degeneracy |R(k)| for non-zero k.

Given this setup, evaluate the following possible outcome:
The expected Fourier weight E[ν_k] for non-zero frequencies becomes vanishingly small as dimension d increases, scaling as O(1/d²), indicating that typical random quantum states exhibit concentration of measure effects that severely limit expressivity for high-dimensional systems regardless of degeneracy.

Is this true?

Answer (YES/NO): NO